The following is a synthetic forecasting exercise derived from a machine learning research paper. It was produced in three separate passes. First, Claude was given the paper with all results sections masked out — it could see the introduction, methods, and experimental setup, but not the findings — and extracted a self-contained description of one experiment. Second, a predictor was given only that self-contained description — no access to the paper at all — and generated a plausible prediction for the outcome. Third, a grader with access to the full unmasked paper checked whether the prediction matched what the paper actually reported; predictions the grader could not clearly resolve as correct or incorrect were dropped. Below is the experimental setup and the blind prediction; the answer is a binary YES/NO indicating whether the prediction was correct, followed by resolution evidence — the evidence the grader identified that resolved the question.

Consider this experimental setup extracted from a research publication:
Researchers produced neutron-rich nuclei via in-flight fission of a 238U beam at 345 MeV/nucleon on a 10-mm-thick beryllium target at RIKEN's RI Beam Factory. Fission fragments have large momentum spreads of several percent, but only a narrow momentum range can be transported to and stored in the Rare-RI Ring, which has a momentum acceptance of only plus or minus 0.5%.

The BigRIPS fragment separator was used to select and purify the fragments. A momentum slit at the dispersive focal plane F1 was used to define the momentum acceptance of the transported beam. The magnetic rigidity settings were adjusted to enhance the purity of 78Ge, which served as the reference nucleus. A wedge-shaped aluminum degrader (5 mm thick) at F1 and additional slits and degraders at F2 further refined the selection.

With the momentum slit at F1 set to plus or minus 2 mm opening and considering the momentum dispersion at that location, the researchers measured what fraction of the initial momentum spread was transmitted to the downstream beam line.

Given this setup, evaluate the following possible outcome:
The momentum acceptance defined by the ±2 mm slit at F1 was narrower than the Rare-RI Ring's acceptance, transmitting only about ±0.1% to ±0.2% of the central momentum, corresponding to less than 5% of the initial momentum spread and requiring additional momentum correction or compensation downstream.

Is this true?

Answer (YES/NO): NO